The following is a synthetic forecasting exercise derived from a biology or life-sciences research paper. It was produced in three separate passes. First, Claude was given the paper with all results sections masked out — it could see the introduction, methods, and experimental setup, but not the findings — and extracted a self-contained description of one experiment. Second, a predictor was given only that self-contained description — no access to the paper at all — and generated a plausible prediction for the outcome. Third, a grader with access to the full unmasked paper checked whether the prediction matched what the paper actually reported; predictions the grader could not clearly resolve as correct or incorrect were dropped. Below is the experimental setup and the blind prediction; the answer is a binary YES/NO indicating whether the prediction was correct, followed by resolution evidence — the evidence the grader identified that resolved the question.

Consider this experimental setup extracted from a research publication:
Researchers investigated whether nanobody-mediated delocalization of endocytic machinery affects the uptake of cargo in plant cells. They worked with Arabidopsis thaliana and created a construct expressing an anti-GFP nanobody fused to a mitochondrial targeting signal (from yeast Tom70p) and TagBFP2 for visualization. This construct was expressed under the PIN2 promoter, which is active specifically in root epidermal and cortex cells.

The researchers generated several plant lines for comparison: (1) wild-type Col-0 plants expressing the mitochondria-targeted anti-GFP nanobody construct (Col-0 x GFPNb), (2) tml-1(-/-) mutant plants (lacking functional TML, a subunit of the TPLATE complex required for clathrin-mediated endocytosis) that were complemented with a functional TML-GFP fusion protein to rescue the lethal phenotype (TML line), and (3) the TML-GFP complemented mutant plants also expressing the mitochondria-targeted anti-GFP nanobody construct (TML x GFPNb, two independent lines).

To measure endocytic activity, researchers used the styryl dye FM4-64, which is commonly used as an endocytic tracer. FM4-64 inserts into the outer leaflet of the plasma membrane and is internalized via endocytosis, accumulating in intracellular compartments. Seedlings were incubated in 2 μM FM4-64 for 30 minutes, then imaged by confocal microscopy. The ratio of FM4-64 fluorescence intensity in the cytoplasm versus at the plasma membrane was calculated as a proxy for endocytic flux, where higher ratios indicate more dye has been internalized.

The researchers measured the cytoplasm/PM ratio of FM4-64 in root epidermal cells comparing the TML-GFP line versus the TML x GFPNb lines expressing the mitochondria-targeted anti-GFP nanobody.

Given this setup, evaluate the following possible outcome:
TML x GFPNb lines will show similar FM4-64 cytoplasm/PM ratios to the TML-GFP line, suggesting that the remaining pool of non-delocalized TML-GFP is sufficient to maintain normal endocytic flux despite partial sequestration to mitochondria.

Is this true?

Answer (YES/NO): NO